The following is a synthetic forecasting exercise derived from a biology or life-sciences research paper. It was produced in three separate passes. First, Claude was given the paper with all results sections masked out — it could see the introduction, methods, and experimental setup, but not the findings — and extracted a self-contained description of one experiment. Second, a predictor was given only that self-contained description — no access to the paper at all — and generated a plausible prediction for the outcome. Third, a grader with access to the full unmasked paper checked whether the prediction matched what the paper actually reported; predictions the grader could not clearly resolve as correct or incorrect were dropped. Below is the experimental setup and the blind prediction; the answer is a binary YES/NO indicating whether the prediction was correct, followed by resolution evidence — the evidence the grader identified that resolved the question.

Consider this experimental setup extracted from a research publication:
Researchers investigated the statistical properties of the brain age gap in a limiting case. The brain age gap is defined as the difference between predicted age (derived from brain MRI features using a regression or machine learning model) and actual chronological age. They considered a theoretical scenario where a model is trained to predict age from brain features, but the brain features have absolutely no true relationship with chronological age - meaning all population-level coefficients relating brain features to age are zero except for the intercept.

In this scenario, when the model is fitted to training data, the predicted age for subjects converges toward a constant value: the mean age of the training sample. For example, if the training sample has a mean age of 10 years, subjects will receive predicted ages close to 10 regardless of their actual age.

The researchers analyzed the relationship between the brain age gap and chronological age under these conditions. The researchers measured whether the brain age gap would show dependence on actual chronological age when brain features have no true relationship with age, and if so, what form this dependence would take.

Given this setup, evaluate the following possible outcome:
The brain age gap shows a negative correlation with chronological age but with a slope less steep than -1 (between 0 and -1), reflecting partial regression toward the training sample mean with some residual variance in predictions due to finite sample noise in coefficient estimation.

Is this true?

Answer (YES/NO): NO